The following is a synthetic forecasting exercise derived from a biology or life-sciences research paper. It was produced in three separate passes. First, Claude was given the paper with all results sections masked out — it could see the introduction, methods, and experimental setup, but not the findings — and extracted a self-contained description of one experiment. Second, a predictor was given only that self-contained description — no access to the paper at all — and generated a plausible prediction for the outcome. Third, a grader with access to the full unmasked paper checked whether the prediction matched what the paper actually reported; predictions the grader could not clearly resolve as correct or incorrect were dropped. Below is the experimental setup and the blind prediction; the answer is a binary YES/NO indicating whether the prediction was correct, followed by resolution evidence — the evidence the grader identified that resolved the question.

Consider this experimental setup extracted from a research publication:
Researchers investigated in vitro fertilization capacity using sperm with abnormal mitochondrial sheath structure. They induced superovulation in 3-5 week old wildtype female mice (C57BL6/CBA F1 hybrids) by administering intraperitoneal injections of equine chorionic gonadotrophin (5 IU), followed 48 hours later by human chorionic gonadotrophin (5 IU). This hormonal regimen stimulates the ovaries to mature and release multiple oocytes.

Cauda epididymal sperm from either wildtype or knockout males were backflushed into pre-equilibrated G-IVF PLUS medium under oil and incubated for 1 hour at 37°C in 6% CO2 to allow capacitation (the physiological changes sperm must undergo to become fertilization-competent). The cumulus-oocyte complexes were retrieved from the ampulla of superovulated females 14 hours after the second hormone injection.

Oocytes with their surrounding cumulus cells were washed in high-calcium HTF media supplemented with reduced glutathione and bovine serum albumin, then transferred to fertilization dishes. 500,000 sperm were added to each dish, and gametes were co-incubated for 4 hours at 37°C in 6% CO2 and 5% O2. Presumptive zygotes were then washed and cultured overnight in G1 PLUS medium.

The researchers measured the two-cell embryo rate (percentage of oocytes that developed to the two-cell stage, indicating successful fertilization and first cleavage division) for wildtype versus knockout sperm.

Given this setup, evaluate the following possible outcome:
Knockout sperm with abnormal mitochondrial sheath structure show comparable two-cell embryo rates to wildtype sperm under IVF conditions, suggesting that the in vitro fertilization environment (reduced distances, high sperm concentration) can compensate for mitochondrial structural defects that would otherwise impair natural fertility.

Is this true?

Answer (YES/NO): NO